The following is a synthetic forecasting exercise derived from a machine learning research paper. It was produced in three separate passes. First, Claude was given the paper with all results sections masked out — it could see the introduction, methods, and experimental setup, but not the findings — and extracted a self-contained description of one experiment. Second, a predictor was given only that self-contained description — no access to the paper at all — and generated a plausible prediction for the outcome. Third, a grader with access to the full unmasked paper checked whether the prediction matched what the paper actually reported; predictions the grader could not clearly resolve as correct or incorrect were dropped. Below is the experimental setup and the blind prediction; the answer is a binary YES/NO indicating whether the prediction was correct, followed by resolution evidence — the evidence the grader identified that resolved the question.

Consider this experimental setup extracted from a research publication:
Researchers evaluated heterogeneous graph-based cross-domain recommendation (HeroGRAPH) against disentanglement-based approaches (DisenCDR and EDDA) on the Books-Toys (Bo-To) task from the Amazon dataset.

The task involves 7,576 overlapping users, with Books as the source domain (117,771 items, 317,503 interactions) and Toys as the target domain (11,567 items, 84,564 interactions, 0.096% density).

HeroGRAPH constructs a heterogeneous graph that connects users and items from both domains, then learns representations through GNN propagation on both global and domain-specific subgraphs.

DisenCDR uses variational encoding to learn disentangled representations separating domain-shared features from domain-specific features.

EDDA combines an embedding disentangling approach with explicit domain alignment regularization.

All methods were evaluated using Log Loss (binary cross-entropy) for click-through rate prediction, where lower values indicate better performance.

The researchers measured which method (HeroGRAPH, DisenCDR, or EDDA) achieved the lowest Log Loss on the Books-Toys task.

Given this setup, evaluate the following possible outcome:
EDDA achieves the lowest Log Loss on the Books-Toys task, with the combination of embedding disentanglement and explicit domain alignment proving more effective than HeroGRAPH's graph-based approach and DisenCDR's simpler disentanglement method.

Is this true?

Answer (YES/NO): NO